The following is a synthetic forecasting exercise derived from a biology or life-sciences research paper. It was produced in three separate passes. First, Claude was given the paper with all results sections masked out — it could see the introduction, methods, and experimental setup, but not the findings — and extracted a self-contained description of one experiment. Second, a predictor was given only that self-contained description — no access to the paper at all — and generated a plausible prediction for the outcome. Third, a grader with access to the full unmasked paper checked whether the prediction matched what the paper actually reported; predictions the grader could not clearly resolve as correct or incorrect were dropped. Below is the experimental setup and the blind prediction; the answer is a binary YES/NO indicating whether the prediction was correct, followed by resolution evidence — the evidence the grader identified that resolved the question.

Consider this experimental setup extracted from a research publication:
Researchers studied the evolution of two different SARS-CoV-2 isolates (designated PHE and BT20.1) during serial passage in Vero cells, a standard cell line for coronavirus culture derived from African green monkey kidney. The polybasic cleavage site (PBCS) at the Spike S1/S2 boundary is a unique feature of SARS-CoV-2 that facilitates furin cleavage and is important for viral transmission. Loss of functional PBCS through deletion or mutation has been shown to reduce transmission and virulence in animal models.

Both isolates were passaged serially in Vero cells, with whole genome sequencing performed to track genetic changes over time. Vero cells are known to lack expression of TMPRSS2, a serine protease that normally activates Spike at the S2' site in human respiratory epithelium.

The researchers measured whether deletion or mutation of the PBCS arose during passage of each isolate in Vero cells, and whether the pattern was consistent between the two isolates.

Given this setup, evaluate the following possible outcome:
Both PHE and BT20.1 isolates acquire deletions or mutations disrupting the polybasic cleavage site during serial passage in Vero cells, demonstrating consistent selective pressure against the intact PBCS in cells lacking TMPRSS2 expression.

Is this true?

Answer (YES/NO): NO